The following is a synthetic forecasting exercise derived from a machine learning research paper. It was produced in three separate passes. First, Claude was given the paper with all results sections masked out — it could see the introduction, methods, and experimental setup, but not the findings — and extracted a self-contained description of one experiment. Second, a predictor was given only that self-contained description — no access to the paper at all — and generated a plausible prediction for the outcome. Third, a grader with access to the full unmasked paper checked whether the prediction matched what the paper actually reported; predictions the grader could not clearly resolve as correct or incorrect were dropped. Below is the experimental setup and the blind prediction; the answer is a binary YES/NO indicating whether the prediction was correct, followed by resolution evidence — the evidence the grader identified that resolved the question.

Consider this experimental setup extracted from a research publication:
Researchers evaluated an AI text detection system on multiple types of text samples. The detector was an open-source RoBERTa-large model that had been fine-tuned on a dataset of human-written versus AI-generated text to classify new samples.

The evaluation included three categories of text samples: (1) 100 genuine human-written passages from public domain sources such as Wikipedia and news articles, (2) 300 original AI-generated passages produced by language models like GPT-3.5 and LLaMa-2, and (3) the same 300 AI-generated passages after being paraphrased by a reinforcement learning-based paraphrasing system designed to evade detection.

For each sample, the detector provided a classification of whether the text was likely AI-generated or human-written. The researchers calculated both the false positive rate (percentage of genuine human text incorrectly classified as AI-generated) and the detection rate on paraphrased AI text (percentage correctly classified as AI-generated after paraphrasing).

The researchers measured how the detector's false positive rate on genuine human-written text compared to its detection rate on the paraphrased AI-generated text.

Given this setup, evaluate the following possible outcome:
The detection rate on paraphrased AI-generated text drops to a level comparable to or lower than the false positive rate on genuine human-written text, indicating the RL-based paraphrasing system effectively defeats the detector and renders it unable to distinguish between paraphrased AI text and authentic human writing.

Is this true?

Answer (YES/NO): YES